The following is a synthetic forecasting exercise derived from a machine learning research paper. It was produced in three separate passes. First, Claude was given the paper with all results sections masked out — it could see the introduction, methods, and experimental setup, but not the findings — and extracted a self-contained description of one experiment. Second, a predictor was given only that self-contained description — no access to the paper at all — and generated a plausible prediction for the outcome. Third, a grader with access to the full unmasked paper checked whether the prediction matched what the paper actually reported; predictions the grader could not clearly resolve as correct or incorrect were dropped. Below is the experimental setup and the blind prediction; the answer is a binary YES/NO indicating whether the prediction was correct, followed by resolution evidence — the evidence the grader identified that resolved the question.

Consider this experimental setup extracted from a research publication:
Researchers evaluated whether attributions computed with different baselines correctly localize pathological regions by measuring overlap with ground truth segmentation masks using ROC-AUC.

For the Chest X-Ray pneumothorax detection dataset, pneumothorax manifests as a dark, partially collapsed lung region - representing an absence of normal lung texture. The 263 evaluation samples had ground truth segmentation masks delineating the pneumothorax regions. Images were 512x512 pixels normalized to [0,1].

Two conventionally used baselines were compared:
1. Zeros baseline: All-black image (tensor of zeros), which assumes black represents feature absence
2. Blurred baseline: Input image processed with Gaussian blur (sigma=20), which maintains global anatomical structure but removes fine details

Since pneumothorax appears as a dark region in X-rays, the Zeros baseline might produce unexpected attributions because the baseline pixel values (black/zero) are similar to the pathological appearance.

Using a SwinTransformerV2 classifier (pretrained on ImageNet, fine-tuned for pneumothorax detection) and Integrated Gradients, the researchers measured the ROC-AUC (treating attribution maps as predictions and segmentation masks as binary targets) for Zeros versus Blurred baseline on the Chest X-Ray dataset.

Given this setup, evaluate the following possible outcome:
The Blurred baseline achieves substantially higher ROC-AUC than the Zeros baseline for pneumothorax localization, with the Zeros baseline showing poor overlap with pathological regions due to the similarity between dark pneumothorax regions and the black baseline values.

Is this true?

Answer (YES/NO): NO